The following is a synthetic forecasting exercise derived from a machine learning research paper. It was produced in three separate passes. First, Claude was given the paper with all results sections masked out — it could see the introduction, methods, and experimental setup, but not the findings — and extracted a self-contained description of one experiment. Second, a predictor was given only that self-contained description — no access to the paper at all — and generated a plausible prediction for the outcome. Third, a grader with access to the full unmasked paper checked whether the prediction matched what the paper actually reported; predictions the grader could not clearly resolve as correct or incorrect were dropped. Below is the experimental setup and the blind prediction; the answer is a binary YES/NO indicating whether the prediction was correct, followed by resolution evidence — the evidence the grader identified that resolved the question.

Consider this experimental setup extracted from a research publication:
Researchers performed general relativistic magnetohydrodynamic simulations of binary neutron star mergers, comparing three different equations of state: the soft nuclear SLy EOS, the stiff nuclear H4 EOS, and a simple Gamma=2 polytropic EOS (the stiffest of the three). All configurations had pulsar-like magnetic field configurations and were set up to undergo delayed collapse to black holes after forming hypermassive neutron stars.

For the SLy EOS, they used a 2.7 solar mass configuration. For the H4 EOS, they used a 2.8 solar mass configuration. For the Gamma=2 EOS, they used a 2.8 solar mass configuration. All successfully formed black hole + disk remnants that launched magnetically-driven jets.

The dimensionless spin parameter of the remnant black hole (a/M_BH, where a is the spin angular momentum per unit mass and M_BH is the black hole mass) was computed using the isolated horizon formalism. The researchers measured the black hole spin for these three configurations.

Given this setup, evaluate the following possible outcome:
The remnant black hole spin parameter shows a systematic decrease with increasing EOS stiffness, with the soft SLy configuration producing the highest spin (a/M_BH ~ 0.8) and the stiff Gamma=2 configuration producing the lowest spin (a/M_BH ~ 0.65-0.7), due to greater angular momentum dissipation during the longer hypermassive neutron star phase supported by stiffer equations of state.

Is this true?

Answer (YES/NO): NO